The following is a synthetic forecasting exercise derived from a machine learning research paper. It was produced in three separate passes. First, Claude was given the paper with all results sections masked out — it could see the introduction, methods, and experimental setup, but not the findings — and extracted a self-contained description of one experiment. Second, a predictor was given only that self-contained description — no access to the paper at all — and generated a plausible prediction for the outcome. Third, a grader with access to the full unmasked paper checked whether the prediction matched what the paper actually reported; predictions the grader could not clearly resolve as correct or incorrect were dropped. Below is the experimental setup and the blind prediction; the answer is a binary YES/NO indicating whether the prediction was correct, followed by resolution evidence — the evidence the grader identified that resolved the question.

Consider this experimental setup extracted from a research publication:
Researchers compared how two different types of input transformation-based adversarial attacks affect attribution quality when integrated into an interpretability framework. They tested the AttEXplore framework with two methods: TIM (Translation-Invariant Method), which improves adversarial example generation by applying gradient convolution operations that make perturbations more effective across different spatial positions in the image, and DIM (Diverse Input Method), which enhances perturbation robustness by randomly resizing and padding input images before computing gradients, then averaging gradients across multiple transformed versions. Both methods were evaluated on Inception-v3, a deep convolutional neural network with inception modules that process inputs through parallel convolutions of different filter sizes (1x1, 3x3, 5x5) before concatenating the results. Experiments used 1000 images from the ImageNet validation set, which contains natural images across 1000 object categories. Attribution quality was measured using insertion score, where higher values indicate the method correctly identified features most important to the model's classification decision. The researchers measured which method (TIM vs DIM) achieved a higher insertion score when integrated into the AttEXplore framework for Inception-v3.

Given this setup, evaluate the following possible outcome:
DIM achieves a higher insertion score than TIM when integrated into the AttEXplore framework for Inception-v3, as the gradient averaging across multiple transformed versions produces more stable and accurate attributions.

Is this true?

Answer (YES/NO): NO